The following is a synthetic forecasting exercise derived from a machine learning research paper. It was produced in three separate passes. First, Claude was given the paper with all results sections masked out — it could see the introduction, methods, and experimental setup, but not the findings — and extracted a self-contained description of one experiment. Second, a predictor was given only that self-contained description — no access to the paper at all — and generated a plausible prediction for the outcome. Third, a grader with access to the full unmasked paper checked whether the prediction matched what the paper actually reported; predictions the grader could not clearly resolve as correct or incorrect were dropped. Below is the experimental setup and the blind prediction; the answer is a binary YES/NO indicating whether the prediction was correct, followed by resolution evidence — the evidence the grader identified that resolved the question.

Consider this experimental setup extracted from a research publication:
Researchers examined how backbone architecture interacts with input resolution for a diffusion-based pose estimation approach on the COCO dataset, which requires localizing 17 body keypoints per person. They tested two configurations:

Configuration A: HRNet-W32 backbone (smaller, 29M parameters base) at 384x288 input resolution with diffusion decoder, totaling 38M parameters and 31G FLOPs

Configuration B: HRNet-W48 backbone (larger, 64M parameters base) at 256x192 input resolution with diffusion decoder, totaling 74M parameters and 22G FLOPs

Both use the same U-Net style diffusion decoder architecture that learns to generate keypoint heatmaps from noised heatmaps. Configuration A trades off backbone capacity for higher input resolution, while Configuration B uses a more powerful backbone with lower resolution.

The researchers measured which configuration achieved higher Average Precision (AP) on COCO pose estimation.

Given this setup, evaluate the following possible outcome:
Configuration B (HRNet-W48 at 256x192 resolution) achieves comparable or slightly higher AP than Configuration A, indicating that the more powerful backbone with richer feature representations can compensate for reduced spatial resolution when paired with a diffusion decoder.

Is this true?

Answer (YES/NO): NO